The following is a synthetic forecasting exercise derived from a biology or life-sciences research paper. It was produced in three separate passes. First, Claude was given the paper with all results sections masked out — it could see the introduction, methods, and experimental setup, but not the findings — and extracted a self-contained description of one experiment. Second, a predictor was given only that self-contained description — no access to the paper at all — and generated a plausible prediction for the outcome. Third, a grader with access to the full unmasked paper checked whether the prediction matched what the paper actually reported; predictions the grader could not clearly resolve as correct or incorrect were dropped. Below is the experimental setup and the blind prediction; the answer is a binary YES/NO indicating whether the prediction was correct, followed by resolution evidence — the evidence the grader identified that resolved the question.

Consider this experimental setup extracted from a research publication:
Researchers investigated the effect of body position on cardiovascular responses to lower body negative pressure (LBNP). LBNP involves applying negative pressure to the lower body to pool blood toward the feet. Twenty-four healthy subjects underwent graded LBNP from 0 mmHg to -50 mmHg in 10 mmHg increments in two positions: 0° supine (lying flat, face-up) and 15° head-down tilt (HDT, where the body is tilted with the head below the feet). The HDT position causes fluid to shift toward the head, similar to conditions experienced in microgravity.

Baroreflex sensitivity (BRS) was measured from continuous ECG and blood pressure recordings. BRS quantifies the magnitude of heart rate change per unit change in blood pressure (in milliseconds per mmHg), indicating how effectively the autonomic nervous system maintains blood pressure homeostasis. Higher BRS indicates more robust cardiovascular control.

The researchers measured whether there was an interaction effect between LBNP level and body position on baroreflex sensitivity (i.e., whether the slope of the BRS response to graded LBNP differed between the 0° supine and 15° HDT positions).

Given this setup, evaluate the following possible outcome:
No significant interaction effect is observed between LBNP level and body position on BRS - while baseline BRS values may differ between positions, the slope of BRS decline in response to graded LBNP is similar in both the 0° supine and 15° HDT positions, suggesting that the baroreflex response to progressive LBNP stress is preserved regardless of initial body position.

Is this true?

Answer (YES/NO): NO